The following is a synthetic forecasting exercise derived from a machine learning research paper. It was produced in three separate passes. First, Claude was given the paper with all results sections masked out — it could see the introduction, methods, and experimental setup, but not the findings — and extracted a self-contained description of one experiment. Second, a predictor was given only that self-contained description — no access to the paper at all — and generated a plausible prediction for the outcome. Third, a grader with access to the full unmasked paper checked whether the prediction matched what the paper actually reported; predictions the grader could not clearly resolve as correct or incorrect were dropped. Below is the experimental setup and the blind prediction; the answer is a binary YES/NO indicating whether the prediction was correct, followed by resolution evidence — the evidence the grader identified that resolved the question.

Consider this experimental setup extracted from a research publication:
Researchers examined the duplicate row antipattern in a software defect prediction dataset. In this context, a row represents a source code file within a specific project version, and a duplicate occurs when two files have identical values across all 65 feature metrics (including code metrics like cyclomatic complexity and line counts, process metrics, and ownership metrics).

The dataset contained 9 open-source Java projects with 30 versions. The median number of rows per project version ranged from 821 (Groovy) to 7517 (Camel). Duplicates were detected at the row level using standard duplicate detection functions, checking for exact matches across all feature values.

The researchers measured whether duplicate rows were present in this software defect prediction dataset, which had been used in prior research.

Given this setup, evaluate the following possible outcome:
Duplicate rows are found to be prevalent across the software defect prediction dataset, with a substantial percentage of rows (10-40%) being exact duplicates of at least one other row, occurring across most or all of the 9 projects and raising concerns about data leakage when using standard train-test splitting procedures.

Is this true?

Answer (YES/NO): NO